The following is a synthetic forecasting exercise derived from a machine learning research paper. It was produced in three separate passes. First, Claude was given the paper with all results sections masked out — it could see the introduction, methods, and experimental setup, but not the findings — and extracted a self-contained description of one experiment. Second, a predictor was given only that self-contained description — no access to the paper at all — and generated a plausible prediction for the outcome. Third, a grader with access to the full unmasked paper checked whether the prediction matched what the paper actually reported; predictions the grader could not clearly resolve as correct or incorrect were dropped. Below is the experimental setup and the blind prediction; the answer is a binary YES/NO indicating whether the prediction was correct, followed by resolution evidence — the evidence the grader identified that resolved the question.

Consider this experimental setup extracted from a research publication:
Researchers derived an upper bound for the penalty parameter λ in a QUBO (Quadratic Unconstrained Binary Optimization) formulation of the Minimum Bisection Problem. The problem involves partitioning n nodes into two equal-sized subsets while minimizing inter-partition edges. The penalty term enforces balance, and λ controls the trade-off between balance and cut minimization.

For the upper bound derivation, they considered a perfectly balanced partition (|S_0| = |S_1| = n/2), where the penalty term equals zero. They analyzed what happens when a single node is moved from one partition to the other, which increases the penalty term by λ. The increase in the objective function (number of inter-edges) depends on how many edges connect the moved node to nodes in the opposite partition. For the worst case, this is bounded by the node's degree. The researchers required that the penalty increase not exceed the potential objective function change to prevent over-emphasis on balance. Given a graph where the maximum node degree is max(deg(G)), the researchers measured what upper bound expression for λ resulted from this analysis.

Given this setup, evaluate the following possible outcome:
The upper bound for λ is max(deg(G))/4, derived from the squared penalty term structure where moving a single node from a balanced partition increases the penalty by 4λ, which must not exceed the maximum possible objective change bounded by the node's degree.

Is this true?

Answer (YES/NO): NO